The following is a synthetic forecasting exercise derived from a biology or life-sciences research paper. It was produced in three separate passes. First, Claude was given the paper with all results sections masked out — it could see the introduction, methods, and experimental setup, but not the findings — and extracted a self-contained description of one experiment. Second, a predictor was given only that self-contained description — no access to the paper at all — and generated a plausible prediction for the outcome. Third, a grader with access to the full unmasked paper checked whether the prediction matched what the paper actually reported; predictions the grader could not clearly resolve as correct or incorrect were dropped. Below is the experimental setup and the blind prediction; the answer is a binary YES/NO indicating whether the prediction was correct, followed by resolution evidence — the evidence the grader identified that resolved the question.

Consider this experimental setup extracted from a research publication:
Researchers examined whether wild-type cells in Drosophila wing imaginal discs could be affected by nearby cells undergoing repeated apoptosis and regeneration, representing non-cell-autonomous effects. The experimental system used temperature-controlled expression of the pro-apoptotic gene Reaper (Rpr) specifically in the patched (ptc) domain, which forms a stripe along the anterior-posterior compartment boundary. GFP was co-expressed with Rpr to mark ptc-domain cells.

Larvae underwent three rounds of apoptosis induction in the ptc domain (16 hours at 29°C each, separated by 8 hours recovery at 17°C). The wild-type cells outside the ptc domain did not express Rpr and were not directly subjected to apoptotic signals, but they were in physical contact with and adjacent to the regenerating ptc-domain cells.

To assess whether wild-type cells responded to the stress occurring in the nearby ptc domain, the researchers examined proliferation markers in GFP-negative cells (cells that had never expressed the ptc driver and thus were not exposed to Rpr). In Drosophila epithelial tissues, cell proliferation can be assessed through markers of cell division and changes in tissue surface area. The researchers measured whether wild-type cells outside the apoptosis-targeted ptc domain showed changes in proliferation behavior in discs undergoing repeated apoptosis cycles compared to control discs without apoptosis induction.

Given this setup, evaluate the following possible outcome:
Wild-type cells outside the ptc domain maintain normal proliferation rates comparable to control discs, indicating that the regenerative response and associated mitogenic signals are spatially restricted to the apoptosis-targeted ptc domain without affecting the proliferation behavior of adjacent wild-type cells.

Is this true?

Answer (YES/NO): NO